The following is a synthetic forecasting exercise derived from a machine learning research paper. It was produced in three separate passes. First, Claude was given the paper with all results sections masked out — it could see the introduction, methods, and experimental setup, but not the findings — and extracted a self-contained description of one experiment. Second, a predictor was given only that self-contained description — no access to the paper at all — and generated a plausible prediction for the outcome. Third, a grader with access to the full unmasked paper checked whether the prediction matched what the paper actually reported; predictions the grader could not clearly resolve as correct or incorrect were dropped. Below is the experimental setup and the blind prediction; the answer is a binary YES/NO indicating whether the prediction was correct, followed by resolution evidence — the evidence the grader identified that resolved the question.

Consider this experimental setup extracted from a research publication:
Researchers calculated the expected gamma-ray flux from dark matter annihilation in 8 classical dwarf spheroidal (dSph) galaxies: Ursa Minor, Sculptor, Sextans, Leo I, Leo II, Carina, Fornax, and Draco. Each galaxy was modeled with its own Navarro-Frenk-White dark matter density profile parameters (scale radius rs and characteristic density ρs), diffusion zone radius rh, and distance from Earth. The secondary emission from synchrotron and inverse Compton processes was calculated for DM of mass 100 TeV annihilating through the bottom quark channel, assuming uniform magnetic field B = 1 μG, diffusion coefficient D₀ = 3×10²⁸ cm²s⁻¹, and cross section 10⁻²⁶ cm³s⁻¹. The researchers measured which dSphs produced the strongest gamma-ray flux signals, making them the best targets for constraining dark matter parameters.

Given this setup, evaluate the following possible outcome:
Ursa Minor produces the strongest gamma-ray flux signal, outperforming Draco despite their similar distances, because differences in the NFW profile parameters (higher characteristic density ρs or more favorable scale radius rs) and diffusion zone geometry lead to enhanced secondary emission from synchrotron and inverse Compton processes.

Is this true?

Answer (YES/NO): NO